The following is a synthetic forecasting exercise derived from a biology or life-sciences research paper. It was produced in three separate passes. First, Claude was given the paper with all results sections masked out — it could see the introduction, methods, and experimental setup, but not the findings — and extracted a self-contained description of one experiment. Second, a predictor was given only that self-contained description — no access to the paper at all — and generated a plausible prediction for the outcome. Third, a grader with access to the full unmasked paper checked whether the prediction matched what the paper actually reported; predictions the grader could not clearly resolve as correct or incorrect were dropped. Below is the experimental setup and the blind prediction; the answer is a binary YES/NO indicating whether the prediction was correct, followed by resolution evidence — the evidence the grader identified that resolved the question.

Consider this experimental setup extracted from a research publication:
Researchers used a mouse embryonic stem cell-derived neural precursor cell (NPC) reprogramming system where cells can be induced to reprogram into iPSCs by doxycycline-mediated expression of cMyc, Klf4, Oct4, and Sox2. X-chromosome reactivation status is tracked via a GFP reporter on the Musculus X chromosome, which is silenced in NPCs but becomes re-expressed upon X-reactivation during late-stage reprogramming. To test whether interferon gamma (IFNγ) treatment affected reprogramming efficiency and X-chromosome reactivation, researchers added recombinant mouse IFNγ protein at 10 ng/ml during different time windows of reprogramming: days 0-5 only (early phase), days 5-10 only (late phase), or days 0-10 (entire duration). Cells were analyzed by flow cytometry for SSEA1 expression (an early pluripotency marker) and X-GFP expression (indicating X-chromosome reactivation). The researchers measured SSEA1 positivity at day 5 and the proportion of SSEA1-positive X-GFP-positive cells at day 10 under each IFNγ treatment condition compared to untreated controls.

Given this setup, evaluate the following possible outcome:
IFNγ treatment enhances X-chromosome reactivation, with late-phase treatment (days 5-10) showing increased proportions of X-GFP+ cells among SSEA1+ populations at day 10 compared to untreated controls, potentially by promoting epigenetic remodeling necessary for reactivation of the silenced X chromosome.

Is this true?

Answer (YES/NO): NO